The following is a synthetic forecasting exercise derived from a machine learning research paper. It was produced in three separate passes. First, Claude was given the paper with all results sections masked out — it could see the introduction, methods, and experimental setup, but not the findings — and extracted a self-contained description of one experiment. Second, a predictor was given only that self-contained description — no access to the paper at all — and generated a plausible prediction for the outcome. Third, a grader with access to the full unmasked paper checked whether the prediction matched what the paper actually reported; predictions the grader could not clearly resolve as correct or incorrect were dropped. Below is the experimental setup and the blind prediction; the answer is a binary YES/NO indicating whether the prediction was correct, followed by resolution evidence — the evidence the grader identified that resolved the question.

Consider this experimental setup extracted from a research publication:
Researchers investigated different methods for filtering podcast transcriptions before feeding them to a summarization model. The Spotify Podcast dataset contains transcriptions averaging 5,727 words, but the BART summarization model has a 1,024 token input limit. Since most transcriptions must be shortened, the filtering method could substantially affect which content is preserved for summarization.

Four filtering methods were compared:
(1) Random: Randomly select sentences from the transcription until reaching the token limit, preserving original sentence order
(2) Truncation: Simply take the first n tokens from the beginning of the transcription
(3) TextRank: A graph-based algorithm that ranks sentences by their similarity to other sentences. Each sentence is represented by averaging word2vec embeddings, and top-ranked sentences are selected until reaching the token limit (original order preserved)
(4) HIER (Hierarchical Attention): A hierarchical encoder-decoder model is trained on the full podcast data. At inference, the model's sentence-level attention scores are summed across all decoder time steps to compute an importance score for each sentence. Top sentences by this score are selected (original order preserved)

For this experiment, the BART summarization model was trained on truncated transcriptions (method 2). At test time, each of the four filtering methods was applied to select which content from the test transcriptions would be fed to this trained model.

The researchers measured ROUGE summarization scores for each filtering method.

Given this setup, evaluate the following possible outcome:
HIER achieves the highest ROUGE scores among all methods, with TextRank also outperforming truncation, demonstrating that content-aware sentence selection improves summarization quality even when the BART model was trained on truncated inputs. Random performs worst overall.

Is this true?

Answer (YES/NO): NO